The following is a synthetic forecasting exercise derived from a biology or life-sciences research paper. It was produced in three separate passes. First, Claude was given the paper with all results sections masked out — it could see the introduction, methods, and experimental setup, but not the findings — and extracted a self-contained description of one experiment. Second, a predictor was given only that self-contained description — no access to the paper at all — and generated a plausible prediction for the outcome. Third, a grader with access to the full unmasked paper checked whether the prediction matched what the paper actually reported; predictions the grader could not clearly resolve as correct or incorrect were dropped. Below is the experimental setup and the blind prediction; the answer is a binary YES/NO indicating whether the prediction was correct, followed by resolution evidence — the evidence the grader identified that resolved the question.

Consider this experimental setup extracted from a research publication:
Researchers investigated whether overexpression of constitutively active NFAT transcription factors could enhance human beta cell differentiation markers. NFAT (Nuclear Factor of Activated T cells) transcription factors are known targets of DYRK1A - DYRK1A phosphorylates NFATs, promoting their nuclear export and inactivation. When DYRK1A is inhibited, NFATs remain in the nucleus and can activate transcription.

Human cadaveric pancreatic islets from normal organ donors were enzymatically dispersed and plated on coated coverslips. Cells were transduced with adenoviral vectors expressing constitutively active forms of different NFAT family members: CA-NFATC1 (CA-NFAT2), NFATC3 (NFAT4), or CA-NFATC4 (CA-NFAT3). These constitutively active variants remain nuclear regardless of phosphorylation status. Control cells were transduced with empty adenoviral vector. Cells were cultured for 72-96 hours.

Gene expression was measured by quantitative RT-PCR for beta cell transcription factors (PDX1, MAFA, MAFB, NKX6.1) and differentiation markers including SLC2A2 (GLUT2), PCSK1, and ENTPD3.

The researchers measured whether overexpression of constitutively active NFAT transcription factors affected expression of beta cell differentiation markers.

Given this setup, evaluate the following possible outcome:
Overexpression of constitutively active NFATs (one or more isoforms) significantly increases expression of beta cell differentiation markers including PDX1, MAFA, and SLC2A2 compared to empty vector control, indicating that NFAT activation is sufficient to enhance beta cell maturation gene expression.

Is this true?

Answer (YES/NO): NO